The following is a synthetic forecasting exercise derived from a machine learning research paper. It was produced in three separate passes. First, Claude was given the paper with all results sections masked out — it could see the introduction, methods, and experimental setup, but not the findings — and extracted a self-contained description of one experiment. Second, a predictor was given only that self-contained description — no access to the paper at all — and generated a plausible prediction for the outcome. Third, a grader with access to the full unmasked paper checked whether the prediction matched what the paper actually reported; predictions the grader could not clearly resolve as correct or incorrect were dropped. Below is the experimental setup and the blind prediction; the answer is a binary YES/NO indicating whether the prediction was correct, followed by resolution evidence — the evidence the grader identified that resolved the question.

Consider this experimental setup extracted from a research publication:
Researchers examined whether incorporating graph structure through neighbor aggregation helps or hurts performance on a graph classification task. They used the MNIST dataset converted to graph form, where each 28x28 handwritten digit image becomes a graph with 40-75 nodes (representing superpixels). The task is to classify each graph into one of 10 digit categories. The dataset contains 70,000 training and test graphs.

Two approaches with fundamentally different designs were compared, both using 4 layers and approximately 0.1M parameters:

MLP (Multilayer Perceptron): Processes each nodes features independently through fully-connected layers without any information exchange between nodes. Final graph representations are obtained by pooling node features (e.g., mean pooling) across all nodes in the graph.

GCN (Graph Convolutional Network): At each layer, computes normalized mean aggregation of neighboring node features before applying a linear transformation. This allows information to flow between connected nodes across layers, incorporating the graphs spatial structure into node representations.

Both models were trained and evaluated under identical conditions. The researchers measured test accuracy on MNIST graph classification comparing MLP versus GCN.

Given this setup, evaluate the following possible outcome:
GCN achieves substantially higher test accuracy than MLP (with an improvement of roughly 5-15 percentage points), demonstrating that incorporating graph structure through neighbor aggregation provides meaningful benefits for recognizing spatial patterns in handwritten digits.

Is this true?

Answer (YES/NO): NO